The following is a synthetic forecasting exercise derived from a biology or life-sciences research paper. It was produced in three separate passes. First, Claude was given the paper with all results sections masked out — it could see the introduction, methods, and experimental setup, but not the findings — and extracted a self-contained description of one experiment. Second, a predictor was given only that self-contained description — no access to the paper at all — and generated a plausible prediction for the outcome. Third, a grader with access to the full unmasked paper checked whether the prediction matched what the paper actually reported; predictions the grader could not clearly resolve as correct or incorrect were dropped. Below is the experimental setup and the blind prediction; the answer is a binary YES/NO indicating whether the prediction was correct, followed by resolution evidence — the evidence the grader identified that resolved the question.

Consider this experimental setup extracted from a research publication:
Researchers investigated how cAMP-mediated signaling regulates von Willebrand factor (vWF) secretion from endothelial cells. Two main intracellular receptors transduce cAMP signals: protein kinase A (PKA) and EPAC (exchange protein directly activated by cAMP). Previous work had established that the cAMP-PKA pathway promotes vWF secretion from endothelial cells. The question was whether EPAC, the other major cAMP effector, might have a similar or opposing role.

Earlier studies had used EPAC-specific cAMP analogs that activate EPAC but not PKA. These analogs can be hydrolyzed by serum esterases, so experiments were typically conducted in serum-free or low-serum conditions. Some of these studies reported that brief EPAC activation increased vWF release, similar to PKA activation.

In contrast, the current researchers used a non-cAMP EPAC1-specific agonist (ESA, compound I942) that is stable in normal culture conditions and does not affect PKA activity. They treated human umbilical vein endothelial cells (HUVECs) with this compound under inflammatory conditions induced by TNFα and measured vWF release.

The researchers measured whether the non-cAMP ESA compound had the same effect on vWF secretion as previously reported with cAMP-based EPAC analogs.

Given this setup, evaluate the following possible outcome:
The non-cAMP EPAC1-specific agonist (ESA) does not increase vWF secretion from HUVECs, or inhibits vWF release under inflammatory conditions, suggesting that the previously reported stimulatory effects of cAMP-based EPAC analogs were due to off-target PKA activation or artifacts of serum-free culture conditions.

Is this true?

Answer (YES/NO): YES